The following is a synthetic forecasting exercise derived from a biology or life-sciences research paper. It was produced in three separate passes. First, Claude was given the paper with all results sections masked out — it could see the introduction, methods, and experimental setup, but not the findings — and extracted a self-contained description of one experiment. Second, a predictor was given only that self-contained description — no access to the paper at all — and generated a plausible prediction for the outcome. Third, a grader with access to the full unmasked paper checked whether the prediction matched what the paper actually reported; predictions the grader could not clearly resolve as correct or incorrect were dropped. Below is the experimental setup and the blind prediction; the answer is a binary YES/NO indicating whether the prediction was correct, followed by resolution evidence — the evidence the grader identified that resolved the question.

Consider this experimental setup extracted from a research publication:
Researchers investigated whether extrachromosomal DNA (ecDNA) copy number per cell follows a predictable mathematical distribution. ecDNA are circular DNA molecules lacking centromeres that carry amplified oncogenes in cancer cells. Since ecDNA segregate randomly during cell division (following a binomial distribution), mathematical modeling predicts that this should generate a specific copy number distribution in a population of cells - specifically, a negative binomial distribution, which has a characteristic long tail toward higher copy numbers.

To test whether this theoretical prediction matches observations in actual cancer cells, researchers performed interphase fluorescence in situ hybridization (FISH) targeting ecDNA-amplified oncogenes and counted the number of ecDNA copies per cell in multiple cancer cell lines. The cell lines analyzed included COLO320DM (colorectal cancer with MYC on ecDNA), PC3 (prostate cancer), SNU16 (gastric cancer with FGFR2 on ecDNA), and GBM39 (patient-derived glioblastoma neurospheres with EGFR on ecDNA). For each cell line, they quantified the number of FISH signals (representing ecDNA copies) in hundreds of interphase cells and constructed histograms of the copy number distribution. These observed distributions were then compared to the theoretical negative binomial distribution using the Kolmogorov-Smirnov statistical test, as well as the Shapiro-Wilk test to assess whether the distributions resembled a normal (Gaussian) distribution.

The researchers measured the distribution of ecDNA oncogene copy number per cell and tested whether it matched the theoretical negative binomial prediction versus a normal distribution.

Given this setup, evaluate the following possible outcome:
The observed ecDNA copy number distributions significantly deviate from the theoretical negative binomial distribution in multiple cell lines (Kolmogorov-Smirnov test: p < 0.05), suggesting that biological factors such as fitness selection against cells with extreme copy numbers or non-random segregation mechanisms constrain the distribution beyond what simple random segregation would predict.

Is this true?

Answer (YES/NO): NO